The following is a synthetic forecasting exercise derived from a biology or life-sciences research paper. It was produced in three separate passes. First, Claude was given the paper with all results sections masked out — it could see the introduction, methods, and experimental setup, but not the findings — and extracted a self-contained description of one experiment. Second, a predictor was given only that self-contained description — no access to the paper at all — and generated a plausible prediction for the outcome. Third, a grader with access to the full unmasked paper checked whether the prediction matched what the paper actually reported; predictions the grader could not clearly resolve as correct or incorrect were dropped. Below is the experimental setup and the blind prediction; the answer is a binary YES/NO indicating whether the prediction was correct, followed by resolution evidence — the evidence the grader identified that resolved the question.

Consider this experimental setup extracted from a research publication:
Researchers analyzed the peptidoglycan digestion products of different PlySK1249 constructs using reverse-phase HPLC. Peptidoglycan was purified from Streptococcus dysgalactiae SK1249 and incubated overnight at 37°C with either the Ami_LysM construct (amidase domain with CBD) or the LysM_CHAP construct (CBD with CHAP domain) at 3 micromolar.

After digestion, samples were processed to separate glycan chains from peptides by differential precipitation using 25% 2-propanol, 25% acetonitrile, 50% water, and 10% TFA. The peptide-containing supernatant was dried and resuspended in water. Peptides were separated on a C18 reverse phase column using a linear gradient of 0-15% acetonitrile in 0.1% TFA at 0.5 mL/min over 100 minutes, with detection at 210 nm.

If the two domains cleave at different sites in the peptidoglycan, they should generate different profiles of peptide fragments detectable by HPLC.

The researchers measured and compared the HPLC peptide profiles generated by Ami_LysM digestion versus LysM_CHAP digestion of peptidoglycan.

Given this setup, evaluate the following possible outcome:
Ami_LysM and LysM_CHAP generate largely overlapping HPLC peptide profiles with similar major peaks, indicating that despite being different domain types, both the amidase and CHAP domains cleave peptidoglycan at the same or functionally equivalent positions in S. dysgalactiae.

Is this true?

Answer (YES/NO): NO